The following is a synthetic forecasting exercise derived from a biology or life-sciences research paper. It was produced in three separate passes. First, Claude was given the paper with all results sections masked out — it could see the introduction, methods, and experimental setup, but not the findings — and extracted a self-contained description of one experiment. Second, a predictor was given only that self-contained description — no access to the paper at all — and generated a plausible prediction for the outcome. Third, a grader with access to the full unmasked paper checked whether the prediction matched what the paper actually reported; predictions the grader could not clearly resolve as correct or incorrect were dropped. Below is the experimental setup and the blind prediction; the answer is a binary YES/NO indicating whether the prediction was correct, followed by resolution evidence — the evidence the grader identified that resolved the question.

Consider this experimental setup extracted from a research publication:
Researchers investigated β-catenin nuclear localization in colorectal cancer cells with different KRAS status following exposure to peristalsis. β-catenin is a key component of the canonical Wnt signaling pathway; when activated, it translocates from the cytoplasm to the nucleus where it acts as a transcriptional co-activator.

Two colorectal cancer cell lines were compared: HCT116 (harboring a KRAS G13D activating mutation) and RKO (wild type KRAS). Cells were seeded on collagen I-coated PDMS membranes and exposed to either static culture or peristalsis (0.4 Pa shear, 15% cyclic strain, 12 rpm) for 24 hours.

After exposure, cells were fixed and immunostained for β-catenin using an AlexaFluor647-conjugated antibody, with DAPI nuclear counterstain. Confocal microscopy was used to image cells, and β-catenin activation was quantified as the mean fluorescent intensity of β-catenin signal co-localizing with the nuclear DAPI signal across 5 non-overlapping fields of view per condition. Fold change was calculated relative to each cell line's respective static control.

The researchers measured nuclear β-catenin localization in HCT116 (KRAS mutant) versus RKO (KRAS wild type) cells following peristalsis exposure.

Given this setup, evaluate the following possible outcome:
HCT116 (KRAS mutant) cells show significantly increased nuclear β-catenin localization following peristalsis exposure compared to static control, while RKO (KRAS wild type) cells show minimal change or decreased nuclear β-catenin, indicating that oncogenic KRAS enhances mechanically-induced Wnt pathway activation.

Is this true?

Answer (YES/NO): YES